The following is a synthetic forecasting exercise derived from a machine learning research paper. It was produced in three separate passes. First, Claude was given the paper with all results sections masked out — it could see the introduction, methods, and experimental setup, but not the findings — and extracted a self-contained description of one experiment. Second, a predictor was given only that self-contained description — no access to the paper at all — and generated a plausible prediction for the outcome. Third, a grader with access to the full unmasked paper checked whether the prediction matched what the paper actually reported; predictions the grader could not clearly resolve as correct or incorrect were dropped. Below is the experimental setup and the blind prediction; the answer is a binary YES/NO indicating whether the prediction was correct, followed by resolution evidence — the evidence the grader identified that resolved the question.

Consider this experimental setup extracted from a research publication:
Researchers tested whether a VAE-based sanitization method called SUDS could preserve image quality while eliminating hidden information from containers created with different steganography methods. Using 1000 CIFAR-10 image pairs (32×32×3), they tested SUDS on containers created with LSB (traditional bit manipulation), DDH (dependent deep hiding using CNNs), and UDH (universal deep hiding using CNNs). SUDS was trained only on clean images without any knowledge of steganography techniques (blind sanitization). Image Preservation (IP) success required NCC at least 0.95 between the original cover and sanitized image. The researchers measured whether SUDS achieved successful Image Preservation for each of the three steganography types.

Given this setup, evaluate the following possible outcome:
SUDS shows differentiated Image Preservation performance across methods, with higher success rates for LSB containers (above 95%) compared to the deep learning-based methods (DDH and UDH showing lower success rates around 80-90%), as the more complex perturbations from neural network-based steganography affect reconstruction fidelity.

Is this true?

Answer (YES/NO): NO